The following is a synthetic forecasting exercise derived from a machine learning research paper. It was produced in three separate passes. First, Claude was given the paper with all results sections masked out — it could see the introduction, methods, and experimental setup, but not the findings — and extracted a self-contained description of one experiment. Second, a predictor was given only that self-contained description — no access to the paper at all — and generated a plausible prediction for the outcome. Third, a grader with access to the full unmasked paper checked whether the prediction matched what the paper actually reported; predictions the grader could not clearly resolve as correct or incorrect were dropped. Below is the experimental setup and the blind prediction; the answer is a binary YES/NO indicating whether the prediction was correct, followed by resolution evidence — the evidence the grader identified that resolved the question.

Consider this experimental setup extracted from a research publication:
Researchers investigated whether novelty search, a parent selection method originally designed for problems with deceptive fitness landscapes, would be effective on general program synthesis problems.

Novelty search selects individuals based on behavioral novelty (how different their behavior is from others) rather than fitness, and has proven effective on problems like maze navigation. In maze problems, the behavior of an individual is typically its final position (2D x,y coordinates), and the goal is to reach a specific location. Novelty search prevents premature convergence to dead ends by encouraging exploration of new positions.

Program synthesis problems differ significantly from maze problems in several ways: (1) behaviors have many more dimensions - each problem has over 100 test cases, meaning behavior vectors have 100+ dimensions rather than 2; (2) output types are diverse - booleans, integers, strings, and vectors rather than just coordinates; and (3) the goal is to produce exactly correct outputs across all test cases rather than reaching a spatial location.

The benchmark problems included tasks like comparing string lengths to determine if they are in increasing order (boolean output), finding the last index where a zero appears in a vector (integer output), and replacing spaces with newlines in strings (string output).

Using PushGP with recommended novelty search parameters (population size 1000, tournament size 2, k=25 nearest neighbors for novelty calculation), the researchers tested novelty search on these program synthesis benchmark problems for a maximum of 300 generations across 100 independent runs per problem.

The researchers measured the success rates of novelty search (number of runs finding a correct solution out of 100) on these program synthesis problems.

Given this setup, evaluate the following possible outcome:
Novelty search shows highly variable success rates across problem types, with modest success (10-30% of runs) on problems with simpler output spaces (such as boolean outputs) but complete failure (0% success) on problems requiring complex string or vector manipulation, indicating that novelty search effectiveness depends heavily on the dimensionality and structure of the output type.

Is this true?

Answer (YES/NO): NO